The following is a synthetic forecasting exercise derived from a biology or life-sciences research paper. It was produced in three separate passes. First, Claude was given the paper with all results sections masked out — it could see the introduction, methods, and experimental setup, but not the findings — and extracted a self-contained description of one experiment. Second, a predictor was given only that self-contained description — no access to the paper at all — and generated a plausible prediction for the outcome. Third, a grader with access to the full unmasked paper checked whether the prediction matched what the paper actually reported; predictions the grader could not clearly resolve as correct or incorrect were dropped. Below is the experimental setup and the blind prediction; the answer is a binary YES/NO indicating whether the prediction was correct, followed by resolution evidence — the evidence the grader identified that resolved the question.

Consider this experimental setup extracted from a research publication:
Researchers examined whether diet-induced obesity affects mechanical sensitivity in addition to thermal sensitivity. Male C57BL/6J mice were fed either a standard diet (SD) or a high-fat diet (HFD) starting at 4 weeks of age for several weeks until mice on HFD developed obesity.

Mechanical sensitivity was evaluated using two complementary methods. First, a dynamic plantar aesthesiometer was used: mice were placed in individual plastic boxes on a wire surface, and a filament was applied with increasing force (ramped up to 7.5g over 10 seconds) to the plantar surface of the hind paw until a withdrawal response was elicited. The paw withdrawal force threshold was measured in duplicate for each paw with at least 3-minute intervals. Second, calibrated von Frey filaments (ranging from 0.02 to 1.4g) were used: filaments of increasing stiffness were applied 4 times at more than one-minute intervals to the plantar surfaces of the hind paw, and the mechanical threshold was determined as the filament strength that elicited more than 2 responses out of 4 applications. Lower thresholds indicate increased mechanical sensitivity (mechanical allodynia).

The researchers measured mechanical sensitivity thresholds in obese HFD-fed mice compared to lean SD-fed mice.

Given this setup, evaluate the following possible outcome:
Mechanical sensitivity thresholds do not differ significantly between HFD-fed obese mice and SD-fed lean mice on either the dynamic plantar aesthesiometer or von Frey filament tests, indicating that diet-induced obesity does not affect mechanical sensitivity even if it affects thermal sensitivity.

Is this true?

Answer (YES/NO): YES